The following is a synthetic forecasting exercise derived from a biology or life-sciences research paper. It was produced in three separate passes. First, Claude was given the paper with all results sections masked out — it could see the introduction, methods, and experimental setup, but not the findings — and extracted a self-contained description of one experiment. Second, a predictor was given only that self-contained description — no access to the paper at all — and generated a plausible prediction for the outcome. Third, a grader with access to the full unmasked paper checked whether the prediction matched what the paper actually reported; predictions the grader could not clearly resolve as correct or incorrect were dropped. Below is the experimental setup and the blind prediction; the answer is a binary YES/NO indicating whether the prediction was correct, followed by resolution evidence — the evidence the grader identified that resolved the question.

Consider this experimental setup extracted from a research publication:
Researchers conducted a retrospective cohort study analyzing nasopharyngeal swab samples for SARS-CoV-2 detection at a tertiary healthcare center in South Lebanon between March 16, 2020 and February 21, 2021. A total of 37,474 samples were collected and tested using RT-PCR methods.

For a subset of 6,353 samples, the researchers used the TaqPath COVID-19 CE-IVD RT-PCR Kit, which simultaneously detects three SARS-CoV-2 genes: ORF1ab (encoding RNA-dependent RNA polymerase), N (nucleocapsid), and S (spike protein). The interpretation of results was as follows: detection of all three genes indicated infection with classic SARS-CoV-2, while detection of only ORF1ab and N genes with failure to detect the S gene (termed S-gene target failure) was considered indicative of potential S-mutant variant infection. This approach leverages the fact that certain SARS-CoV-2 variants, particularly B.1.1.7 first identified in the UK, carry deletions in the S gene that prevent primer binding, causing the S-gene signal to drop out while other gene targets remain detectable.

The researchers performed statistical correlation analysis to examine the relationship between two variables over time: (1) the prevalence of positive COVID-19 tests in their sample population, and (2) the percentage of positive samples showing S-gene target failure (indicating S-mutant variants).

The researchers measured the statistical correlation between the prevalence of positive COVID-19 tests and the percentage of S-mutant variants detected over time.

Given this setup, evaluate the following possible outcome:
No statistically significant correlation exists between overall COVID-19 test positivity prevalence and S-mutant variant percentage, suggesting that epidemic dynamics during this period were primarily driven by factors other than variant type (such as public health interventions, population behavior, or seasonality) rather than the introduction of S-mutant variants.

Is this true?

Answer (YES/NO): NO